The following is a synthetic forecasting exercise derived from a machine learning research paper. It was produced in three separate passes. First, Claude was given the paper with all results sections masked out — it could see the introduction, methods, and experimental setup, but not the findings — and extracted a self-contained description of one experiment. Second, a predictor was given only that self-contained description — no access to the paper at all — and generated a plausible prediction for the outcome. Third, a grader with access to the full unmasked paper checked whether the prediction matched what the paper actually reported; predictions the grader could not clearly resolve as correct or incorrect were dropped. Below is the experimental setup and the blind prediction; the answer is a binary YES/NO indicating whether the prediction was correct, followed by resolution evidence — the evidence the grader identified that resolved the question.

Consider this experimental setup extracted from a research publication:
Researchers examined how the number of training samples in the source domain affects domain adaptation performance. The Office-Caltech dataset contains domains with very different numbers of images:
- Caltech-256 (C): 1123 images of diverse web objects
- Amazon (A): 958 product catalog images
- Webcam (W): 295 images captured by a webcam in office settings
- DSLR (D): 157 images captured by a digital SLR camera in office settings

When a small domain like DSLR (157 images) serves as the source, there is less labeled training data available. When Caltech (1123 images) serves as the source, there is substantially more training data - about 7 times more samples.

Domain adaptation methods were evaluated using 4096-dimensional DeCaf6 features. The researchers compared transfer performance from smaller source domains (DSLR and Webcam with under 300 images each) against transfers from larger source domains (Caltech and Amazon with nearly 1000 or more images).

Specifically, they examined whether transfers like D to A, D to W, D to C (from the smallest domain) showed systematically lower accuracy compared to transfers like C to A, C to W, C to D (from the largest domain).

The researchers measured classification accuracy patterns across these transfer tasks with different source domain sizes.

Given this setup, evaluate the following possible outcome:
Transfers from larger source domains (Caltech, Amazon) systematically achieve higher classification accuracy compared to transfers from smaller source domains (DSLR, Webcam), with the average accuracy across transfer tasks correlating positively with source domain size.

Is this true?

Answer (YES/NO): NO